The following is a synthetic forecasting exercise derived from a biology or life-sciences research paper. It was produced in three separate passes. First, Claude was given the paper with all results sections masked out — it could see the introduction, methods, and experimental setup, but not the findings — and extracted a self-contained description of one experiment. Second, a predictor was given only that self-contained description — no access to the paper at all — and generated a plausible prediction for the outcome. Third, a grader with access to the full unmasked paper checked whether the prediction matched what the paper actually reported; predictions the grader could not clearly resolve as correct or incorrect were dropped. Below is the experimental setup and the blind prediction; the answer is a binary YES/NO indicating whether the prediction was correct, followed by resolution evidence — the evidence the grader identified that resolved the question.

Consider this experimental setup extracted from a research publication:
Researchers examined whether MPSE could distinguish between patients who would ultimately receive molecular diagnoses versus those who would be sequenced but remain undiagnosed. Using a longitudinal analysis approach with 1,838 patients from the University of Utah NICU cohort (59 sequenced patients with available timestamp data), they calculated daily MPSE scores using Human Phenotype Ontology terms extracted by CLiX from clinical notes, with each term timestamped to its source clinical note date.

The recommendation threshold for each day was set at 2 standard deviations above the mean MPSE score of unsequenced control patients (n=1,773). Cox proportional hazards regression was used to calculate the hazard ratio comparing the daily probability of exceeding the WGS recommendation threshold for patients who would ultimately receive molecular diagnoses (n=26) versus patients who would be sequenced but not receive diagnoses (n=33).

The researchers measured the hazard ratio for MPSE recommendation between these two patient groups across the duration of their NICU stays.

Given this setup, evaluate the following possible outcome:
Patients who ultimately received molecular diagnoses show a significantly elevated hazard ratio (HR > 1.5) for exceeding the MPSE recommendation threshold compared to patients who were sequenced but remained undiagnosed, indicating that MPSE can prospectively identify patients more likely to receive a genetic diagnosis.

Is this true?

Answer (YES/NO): YES